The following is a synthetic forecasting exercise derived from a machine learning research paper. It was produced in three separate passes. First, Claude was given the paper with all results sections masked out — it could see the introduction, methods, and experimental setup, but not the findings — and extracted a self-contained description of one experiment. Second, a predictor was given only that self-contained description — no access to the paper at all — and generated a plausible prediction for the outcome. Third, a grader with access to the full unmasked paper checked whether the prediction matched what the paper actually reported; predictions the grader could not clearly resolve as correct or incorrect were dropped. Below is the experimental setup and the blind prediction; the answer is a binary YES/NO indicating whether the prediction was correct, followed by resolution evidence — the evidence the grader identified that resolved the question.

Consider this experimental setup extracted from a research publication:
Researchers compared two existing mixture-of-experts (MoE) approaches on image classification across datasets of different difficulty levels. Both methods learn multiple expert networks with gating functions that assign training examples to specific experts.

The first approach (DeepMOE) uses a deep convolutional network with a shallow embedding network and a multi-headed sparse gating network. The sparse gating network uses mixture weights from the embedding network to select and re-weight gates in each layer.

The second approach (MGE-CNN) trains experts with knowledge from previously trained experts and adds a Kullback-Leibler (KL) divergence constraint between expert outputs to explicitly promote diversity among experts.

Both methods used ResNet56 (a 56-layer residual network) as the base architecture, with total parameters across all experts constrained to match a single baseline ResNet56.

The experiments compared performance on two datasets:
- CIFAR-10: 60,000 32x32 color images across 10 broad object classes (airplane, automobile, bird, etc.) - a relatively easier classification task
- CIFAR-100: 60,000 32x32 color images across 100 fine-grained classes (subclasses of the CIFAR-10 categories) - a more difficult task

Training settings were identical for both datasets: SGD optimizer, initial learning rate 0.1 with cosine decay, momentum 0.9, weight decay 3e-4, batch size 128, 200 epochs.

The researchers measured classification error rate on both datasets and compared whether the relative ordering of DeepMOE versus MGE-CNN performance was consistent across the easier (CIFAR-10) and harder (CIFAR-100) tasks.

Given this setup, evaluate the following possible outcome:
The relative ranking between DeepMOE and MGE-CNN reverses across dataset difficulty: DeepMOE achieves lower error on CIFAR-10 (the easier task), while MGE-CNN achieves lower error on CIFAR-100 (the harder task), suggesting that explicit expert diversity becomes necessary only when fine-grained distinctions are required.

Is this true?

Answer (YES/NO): NO